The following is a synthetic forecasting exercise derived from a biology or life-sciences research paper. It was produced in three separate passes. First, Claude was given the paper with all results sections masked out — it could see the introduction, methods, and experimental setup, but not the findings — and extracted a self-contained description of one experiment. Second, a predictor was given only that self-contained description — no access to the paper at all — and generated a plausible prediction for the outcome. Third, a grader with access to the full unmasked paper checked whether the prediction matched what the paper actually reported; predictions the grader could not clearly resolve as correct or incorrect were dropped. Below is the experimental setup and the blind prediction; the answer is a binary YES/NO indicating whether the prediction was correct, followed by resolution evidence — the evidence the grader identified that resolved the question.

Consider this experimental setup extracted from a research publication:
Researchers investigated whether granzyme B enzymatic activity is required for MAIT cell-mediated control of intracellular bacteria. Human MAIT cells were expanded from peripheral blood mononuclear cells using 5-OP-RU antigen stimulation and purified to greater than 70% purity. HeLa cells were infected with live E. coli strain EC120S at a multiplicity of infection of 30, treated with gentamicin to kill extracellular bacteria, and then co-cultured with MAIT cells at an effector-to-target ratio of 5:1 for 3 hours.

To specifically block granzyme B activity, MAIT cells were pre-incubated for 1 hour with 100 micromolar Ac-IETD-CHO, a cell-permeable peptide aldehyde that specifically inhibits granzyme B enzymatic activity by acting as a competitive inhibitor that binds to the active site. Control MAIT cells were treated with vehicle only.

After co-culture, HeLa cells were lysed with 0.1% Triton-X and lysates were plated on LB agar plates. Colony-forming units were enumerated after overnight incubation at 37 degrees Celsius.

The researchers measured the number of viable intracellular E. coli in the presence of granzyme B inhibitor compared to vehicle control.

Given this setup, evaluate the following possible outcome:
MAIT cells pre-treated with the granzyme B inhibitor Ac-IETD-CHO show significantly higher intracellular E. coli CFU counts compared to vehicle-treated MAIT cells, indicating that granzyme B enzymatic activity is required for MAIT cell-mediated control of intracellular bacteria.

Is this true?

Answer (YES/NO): YES